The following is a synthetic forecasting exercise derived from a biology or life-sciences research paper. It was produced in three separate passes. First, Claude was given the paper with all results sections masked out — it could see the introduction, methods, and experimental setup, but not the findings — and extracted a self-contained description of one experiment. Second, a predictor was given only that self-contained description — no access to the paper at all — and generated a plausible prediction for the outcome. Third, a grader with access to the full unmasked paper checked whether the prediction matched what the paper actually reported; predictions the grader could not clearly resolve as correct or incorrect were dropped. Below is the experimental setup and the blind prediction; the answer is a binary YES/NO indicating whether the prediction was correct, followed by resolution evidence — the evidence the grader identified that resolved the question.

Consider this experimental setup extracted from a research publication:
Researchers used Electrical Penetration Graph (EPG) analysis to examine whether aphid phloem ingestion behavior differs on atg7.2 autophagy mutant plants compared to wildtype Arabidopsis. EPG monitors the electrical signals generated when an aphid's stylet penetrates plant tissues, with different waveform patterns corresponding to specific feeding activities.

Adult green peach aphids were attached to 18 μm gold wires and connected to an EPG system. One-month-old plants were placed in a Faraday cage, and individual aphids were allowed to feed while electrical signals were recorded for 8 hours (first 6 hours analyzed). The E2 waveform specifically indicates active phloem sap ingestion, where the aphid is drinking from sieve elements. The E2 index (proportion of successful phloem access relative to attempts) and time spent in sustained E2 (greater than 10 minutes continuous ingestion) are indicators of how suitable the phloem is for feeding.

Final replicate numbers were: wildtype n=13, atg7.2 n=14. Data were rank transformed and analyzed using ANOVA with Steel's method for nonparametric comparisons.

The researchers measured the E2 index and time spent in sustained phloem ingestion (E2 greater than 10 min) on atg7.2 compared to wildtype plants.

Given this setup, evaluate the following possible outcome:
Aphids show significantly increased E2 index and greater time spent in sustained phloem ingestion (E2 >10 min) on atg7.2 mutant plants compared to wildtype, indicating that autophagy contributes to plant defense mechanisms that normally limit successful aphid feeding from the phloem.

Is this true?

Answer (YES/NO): NO